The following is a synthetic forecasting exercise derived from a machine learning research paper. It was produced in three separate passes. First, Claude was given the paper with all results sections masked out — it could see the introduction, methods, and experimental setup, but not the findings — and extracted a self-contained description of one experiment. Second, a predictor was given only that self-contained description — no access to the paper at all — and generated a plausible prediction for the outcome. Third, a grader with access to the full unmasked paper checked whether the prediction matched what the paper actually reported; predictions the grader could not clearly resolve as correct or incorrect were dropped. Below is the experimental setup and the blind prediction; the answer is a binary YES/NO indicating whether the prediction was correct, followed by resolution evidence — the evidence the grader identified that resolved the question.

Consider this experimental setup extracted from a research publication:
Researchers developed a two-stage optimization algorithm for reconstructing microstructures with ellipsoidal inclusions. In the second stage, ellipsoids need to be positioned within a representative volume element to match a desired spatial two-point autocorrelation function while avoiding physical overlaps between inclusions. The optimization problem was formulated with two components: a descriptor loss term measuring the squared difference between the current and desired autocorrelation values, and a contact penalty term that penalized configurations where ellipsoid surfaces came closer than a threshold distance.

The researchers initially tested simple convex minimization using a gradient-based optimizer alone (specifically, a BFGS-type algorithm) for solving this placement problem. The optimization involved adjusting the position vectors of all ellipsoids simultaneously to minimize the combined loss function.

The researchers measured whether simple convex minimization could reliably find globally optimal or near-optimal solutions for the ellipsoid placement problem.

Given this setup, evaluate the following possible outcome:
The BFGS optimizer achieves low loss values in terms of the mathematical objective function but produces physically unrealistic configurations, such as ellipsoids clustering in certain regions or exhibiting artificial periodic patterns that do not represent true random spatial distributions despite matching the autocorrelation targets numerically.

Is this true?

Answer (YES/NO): NO